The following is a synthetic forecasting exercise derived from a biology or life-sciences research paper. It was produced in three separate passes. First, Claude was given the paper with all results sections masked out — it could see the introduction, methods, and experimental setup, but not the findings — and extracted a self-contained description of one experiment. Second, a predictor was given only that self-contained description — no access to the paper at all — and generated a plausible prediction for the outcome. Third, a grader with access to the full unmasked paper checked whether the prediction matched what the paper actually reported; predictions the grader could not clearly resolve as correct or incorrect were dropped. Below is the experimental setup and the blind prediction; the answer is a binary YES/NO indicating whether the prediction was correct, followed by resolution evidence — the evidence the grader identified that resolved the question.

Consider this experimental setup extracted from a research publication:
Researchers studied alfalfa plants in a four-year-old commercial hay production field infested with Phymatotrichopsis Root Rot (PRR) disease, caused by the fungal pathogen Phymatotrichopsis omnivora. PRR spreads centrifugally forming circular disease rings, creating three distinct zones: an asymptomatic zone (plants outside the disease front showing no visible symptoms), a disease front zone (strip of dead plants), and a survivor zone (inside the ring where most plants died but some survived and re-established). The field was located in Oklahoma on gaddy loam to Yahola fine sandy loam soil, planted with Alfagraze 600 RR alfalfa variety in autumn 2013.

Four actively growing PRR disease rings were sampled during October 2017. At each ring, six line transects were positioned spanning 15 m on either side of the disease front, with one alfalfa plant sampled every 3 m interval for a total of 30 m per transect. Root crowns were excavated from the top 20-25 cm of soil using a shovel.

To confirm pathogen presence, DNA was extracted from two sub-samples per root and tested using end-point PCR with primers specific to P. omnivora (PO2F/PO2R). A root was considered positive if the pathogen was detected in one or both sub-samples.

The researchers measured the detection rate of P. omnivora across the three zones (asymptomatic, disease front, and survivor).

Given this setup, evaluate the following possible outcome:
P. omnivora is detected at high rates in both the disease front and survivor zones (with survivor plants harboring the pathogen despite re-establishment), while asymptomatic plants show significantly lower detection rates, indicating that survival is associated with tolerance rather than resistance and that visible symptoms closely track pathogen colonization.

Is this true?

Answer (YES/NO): YES